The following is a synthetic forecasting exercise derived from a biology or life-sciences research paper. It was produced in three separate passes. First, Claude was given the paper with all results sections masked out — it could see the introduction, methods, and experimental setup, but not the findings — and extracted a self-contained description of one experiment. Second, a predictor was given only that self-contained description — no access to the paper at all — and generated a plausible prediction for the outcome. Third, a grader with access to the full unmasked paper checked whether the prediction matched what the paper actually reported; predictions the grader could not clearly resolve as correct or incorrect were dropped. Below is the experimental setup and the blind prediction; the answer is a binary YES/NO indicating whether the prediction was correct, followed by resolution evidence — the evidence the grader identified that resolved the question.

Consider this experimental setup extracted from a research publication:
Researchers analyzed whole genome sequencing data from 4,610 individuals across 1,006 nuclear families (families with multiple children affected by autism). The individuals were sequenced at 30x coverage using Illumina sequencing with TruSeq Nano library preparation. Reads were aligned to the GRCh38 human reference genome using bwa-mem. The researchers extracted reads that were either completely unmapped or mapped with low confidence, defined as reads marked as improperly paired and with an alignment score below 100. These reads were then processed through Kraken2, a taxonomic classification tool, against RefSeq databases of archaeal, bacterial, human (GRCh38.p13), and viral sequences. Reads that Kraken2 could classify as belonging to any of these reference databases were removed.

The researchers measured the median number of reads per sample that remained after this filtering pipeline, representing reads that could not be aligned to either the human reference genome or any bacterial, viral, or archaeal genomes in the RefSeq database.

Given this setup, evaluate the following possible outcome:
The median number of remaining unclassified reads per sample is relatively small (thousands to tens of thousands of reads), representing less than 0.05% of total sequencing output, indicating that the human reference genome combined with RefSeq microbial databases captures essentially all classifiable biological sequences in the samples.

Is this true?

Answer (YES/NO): NO